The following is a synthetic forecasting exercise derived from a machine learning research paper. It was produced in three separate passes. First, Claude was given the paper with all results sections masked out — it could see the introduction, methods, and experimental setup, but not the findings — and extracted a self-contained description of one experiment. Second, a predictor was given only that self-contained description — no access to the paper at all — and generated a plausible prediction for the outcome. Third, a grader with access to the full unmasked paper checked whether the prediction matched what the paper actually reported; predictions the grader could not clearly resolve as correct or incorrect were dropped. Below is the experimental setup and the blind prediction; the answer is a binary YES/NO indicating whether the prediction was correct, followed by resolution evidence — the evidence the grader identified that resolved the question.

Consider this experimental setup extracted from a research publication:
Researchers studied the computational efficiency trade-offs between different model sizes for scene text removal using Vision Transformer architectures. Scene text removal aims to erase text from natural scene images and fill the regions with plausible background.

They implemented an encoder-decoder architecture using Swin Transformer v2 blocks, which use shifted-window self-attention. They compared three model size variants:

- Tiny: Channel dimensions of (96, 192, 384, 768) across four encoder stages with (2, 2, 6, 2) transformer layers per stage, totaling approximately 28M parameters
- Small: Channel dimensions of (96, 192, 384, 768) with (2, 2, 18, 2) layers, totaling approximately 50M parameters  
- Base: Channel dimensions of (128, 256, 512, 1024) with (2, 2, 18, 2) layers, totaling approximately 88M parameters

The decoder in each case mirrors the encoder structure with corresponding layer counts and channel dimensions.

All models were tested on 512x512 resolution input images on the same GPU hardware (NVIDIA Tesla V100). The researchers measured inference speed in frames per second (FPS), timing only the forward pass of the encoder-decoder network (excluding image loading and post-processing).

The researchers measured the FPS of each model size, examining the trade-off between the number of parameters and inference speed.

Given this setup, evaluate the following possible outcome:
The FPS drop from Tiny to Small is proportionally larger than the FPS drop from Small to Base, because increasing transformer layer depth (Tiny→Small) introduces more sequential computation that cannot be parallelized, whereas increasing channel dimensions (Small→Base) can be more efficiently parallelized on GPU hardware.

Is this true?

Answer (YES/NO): YES